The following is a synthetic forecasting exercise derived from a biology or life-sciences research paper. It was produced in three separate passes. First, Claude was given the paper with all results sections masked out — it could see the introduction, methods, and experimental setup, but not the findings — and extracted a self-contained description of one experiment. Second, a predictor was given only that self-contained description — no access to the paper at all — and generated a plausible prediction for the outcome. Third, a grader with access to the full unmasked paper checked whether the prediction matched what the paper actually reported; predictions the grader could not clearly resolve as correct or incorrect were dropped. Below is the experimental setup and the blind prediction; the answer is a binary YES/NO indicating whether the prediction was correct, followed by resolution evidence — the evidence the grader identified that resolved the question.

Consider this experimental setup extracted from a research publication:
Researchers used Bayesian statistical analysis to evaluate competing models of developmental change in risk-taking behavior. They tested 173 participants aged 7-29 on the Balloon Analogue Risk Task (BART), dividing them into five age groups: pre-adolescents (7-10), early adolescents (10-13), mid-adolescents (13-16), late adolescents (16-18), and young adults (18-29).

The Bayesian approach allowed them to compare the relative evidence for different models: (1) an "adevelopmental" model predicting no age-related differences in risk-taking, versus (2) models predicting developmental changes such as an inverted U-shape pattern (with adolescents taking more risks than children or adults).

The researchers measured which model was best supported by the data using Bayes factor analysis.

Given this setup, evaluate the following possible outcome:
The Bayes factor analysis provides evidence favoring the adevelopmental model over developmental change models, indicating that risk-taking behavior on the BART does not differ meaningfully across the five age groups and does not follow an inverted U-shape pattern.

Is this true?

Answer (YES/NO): YES